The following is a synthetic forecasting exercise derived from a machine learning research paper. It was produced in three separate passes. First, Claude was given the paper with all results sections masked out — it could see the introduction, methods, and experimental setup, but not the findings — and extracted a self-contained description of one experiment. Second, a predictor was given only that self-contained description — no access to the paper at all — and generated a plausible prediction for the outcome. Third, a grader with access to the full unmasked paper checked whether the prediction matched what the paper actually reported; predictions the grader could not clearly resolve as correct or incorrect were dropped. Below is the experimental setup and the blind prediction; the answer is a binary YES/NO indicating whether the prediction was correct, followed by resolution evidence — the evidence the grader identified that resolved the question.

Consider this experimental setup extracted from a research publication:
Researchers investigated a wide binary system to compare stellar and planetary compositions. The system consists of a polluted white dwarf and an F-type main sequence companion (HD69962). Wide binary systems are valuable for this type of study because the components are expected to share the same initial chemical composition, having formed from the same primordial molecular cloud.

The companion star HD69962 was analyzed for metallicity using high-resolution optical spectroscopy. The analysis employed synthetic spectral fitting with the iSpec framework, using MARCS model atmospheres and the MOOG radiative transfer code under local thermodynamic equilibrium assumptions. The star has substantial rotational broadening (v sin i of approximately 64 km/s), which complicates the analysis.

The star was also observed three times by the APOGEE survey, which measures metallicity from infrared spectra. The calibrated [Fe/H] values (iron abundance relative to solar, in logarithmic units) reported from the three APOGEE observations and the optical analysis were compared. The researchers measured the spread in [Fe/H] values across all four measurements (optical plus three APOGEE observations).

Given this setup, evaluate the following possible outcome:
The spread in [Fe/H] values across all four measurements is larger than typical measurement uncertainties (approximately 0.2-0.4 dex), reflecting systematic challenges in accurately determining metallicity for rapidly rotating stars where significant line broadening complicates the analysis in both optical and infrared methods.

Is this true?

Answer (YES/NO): NO